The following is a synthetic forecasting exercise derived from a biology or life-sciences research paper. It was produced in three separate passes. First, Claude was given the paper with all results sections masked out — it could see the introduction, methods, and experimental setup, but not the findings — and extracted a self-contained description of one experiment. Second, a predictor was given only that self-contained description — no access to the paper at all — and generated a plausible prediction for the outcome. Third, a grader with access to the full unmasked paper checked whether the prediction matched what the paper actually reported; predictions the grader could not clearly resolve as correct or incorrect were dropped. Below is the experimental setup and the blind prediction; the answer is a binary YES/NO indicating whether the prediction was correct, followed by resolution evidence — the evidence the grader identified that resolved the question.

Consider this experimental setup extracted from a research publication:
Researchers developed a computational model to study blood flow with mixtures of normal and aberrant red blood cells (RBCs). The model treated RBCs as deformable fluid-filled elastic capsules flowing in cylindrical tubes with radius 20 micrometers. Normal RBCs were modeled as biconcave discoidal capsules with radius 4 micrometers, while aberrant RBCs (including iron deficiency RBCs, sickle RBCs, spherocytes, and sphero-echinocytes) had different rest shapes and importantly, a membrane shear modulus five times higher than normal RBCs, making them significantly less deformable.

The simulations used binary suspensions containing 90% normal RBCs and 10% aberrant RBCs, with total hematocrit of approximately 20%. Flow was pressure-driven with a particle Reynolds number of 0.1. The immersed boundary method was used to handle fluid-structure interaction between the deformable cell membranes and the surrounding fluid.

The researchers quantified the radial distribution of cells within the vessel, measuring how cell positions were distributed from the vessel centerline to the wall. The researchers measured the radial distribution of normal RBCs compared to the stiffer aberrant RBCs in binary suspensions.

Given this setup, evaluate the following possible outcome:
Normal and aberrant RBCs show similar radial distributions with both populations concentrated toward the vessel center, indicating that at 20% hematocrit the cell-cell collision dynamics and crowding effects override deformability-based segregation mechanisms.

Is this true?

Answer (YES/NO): NO